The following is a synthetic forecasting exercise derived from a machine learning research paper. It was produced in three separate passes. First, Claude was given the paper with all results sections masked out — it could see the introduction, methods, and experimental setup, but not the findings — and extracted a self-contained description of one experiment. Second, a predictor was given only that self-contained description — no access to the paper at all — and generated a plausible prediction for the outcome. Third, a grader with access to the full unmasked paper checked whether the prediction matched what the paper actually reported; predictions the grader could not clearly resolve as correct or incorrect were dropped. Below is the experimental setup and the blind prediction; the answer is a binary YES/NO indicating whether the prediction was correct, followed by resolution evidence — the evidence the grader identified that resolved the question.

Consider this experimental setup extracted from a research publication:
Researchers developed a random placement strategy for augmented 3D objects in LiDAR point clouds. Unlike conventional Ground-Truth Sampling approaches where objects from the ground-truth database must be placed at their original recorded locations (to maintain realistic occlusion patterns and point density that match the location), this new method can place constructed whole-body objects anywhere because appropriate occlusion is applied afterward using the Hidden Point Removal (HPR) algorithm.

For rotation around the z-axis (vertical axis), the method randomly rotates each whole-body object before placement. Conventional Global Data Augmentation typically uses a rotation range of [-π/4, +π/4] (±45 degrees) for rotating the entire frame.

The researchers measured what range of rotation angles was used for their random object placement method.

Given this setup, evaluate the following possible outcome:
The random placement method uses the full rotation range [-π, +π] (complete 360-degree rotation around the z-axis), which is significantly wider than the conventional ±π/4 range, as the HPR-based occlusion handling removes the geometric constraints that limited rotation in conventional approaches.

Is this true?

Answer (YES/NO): YES